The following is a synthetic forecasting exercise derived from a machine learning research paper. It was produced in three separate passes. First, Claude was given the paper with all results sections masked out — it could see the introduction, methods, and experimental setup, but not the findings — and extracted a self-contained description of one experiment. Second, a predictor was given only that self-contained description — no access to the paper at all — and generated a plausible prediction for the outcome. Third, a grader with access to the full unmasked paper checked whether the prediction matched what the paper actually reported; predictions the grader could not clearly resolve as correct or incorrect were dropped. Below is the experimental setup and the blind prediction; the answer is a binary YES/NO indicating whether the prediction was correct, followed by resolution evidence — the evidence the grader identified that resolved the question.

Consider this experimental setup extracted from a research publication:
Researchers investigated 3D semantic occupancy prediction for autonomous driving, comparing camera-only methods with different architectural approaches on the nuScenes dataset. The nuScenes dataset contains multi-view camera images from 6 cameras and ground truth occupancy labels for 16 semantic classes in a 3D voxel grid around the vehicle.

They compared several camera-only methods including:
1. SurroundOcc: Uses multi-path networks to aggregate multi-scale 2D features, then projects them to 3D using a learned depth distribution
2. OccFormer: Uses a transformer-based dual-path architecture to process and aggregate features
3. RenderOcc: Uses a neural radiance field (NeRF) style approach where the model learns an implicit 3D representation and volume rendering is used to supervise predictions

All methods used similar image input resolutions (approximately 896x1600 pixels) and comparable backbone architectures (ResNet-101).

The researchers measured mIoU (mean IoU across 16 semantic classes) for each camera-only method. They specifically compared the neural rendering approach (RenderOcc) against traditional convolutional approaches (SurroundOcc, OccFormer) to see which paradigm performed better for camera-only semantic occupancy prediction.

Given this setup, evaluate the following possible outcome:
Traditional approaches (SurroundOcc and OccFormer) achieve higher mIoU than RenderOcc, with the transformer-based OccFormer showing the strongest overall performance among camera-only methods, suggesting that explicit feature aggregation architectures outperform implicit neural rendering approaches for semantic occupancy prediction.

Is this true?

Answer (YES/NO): NO